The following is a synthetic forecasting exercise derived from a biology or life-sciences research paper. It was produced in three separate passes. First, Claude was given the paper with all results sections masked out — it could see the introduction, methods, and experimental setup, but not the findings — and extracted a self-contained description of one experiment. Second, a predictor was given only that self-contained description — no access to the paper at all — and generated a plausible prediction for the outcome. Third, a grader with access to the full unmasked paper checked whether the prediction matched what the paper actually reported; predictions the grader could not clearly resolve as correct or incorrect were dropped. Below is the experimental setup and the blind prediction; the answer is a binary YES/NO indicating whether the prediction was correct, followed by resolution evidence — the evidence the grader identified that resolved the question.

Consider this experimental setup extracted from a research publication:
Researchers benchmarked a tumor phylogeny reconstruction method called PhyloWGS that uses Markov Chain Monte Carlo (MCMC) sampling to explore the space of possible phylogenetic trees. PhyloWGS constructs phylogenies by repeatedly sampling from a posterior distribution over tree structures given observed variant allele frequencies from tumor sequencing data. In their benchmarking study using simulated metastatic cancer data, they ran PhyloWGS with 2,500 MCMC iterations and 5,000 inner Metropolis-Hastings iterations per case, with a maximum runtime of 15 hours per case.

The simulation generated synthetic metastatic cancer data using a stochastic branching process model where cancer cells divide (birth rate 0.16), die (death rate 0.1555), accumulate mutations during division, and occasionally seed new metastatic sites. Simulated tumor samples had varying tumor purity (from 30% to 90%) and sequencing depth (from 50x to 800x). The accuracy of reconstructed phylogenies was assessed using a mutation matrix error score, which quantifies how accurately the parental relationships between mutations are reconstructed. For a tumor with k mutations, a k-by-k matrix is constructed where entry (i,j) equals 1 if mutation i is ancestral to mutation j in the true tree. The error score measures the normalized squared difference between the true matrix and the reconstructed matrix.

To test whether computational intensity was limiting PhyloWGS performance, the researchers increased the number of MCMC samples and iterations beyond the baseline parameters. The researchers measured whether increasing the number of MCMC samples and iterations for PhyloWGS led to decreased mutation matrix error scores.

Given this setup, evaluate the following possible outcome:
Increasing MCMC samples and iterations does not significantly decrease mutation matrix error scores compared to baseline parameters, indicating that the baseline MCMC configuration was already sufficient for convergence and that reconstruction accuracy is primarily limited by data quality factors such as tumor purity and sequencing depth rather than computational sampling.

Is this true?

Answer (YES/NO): YES